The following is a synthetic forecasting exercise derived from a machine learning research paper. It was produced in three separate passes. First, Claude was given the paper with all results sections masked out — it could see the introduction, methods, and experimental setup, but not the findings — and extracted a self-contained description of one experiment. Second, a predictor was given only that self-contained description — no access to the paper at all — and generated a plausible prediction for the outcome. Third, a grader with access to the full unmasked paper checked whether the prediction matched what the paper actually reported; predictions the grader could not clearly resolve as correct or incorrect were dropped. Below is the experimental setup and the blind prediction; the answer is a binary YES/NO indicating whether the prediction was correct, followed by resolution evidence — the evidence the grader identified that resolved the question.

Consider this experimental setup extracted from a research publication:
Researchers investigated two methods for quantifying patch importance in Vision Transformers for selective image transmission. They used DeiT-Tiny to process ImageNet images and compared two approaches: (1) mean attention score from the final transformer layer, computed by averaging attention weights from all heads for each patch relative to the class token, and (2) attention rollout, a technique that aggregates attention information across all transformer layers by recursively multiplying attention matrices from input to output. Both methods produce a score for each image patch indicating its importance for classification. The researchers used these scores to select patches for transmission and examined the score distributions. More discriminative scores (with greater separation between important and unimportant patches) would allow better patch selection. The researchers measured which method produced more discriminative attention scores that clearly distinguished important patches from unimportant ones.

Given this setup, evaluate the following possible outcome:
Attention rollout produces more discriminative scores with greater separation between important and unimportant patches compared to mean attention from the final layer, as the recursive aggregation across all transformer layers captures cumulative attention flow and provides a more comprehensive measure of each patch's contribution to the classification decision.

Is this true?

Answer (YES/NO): NO